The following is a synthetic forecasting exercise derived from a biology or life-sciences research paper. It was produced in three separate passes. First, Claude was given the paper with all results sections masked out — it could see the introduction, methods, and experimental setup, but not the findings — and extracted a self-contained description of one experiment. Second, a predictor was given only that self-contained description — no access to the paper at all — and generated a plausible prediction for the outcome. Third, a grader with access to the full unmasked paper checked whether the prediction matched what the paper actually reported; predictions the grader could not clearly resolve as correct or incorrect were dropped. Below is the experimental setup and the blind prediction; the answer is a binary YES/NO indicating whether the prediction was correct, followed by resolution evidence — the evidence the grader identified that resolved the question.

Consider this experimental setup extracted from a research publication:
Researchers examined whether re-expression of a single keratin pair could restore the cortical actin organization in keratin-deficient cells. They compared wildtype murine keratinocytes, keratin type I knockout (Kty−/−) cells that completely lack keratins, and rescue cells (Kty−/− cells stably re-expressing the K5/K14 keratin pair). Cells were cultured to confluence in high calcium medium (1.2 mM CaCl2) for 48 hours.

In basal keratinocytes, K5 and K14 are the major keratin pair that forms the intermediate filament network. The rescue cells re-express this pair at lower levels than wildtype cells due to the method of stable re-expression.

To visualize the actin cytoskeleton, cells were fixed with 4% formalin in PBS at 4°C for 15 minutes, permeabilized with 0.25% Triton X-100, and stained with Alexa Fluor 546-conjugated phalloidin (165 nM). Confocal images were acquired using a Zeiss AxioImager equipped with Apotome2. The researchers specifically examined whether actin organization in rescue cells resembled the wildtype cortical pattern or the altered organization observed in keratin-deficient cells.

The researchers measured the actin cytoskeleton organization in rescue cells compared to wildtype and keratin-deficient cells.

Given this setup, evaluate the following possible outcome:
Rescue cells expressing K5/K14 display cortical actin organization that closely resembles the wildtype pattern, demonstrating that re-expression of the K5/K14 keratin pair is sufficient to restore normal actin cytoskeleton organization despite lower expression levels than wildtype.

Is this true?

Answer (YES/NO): YES